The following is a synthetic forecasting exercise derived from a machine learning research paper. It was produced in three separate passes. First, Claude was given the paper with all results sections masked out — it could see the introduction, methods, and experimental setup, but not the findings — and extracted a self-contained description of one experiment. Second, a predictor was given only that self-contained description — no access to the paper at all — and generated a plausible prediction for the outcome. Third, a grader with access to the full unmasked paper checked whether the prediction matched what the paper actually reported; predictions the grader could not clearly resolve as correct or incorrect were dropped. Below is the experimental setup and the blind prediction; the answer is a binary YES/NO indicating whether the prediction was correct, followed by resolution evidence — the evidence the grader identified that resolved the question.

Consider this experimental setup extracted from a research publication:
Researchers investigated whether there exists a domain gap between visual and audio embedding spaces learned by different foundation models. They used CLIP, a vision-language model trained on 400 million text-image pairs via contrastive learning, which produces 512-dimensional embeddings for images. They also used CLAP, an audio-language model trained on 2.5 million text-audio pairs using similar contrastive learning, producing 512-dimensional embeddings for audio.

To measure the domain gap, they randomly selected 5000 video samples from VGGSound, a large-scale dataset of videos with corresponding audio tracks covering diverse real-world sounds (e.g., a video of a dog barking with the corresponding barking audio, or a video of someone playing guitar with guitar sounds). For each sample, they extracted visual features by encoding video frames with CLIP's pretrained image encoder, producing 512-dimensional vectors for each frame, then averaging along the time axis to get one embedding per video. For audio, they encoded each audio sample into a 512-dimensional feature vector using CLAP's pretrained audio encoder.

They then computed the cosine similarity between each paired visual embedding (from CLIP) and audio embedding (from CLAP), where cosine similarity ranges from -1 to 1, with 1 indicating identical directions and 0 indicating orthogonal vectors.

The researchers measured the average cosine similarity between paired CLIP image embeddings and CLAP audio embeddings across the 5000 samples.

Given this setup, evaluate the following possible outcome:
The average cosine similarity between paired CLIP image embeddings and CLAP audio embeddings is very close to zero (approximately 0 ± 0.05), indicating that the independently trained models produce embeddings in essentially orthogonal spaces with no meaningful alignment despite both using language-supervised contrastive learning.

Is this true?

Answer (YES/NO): YES